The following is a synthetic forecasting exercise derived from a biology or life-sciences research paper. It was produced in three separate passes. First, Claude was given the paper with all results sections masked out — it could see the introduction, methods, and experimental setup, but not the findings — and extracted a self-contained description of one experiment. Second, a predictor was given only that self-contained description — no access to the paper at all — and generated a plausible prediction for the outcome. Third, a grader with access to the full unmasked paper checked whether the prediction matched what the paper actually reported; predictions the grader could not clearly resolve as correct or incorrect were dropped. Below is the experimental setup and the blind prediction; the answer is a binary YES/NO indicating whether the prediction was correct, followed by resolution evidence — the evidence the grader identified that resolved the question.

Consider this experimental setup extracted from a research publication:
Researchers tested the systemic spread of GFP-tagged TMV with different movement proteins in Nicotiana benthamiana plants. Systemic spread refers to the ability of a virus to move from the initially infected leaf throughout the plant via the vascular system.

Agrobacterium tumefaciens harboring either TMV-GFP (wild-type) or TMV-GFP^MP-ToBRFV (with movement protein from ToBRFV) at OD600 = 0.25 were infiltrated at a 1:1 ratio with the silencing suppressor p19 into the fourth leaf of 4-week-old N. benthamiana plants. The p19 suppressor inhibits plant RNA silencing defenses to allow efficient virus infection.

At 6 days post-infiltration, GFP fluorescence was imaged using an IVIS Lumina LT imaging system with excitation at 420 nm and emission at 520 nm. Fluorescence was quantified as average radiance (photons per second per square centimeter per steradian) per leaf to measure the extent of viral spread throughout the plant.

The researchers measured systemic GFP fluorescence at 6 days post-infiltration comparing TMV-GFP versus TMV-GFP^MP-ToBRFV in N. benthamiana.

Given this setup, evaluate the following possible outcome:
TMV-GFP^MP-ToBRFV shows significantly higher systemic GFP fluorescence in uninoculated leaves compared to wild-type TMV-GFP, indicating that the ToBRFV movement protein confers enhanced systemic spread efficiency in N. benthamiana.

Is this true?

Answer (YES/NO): NO